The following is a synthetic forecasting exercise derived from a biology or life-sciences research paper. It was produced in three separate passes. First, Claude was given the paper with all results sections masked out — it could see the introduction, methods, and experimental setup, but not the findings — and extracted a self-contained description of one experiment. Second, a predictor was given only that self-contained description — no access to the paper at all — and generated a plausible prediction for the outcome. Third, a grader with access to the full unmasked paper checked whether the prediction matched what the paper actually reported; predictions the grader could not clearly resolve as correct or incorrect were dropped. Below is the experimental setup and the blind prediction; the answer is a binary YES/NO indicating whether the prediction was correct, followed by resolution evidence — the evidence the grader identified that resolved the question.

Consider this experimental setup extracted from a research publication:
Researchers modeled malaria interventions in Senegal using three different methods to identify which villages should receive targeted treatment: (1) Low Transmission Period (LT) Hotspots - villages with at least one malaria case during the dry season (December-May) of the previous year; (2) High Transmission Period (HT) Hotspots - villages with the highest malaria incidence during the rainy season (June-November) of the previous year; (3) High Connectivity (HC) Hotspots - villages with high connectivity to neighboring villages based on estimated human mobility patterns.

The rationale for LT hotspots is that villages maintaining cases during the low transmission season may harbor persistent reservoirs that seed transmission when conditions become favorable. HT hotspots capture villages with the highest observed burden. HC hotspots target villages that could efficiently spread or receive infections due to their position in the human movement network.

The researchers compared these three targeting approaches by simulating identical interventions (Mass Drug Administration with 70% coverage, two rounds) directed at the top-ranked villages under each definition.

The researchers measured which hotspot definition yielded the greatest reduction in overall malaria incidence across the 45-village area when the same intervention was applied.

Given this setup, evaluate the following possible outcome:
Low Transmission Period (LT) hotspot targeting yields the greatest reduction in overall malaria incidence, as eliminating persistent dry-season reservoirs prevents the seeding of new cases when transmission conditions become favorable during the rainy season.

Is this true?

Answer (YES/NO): NO